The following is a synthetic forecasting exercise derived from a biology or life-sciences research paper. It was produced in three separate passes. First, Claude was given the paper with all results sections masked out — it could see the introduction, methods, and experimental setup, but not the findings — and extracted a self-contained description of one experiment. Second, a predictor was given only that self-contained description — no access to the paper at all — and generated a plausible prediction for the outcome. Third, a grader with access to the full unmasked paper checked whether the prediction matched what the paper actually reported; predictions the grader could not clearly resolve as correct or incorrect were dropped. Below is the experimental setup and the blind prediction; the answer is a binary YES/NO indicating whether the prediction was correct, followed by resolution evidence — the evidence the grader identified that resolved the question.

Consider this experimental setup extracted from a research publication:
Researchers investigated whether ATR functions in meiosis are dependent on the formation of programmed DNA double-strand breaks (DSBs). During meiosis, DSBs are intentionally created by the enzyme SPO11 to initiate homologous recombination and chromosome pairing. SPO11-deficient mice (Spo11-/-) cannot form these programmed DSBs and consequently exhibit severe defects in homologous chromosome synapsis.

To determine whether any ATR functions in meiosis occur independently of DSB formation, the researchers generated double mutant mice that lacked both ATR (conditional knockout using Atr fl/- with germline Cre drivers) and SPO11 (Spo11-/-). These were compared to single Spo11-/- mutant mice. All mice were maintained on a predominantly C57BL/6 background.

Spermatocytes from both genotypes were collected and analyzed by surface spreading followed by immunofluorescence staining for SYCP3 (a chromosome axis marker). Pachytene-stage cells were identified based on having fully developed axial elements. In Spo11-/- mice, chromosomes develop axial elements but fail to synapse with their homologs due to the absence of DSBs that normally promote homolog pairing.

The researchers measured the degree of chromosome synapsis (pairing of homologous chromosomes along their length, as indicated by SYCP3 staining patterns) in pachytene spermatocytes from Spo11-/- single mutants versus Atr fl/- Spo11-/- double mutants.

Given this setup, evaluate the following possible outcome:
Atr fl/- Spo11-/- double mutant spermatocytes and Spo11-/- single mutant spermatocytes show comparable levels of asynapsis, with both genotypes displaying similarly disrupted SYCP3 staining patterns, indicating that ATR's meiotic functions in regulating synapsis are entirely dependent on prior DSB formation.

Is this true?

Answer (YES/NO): NO